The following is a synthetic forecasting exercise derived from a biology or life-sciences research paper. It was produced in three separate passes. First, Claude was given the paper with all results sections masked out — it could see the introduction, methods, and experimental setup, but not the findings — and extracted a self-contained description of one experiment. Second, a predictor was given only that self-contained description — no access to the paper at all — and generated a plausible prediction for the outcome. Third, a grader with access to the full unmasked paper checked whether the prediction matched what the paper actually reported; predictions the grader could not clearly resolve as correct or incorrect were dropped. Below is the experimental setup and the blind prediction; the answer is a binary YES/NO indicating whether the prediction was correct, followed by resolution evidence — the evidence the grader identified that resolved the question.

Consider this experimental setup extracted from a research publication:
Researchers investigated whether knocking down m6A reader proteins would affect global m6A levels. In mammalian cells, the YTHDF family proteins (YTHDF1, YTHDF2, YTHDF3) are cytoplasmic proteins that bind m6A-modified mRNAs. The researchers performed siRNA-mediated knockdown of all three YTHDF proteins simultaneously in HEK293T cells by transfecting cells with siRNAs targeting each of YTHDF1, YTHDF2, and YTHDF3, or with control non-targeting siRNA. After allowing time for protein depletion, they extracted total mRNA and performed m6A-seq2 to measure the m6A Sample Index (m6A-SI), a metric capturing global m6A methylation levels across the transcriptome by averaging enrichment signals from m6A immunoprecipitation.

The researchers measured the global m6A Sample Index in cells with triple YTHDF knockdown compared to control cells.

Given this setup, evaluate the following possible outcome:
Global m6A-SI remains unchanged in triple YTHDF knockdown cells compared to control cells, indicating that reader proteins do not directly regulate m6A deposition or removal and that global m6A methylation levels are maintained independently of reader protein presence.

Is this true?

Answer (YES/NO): NO